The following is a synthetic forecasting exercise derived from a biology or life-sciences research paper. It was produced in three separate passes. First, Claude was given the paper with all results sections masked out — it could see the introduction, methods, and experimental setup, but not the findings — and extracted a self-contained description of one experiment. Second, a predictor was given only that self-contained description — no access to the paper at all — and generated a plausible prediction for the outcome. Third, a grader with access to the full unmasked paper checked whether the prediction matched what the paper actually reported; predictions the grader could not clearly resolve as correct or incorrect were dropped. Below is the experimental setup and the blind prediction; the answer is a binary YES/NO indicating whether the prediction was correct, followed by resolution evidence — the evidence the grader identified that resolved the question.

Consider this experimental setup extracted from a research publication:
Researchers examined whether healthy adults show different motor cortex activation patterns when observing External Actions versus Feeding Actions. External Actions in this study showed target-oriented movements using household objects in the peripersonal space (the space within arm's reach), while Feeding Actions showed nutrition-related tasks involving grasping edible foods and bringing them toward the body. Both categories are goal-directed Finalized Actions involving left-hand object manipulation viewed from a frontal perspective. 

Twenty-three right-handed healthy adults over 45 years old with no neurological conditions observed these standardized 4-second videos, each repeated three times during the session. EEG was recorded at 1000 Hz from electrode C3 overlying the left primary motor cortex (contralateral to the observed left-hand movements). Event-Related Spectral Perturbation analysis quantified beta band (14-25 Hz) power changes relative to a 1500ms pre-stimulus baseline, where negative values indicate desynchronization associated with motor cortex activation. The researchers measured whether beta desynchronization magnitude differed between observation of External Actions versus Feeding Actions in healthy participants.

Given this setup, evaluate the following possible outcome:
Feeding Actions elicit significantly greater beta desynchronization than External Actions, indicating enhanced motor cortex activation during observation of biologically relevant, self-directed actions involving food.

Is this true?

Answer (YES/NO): NO